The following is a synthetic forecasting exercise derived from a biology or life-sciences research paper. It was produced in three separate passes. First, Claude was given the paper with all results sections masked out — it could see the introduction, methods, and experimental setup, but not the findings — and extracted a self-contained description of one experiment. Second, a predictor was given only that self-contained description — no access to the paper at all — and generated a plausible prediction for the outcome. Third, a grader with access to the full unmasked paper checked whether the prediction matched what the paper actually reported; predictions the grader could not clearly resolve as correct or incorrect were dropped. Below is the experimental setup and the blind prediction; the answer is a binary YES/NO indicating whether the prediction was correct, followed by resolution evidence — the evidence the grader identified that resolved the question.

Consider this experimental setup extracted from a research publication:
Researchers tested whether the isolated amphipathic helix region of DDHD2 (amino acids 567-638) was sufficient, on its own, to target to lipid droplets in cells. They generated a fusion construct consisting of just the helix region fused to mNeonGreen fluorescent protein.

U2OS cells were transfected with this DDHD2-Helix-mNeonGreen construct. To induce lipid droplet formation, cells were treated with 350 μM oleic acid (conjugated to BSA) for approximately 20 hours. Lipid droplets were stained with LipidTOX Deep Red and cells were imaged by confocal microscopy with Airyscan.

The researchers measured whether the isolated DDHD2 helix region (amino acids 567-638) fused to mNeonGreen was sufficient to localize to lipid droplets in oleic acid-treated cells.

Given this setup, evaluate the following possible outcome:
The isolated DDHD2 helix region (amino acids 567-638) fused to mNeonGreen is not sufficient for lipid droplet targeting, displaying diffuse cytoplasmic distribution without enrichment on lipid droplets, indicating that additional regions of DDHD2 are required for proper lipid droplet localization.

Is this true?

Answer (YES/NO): NO